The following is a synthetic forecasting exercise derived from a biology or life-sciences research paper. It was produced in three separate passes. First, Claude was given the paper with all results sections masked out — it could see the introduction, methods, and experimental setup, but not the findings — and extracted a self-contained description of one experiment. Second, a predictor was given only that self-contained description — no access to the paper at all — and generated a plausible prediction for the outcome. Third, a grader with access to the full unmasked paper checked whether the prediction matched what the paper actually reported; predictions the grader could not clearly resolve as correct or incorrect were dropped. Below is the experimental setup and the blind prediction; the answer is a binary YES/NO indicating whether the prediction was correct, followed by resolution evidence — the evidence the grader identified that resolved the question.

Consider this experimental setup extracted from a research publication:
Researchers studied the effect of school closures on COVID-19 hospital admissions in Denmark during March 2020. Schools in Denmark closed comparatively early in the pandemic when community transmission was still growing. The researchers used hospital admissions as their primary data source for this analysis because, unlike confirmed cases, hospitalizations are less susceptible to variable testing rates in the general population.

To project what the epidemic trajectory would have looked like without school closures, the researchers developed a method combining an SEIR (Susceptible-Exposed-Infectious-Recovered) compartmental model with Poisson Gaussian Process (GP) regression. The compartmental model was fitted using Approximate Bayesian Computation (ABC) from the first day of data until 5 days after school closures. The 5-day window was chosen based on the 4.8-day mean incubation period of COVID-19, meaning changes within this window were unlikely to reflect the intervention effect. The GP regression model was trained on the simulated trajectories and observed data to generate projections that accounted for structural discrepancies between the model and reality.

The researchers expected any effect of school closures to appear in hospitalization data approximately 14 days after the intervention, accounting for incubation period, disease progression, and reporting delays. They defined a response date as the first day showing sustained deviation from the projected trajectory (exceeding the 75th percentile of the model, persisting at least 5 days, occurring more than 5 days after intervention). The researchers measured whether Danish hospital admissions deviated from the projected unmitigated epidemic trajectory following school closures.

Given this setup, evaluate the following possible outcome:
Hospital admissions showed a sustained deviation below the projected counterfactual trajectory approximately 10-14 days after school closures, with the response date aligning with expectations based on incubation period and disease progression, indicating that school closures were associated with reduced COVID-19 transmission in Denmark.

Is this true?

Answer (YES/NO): NO